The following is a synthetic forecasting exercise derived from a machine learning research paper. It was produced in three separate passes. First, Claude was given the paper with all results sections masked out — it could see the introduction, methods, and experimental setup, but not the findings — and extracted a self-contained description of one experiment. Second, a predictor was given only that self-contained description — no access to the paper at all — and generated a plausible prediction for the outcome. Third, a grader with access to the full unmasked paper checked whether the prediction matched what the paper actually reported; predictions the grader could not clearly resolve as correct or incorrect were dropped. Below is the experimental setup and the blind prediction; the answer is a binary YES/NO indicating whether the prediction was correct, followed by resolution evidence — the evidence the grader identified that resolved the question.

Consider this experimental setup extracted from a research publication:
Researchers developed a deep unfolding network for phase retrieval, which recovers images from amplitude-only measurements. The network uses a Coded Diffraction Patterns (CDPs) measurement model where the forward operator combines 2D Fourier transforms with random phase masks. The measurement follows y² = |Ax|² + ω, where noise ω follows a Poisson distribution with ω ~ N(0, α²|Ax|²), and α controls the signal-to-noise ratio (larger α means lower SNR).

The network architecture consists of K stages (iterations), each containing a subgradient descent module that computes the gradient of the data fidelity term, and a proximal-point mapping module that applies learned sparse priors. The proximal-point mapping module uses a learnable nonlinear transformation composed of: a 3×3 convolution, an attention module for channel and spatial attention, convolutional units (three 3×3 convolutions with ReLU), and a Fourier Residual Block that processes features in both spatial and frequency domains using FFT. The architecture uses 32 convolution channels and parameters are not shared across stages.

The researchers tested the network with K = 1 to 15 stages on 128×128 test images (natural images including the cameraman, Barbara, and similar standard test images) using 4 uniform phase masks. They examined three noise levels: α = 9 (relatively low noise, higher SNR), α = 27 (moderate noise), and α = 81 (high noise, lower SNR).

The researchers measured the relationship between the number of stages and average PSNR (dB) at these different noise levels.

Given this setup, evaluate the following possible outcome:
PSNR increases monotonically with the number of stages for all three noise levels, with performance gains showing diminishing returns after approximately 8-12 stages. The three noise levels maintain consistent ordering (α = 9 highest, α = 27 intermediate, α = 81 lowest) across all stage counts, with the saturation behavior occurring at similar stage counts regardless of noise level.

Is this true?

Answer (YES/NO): NO